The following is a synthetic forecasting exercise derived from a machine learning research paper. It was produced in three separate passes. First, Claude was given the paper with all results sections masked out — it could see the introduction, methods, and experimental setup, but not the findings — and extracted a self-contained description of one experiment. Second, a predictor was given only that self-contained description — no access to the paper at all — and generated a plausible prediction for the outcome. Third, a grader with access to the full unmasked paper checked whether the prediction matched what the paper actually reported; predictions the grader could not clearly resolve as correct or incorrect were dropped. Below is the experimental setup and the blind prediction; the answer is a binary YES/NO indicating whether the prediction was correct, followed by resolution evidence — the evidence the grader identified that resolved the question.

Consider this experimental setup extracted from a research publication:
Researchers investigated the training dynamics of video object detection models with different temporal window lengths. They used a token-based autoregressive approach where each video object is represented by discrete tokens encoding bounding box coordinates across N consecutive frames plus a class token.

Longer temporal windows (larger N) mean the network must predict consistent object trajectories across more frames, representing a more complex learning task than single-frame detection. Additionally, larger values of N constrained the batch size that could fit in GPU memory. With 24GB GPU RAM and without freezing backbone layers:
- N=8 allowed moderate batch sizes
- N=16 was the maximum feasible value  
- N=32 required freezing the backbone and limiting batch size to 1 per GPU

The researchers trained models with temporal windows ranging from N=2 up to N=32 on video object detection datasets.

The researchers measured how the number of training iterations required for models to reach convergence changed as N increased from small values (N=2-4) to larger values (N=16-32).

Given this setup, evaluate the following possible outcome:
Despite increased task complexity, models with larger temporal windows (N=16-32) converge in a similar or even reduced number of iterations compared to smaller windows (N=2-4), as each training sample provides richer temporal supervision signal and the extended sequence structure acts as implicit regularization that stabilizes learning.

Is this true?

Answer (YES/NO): NO